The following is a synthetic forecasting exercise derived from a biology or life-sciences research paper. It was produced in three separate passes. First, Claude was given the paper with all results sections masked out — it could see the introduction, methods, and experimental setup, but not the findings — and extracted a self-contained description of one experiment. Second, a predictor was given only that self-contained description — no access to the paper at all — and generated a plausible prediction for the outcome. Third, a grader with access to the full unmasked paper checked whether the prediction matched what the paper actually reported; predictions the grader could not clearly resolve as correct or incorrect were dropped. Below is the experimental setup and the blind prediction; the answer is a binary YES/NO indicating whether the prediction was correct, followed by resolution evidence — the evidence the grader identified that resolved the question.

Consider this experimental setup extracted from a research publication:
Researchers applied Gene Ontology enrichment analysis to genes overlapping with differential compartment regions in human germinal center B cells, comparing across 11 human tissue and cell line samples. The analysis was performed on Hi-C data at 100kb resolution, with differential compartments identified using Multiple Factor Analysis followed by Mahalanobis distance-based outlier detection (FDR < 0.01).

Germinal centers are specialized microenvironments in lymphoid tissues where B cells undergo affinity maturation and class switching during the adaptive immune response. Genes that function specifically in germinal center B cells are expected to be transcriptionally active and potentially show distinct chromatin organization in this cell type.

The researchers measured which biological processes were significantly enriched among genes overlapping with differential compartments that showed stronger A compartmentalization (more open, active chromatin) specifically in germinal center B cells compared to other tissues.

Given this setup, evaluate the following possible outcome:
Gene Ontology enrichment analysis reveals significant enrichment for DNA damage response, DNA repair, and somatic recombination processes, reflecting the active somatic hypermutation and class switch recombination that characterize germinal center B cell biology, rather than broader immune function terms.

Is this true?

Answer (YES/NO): NO